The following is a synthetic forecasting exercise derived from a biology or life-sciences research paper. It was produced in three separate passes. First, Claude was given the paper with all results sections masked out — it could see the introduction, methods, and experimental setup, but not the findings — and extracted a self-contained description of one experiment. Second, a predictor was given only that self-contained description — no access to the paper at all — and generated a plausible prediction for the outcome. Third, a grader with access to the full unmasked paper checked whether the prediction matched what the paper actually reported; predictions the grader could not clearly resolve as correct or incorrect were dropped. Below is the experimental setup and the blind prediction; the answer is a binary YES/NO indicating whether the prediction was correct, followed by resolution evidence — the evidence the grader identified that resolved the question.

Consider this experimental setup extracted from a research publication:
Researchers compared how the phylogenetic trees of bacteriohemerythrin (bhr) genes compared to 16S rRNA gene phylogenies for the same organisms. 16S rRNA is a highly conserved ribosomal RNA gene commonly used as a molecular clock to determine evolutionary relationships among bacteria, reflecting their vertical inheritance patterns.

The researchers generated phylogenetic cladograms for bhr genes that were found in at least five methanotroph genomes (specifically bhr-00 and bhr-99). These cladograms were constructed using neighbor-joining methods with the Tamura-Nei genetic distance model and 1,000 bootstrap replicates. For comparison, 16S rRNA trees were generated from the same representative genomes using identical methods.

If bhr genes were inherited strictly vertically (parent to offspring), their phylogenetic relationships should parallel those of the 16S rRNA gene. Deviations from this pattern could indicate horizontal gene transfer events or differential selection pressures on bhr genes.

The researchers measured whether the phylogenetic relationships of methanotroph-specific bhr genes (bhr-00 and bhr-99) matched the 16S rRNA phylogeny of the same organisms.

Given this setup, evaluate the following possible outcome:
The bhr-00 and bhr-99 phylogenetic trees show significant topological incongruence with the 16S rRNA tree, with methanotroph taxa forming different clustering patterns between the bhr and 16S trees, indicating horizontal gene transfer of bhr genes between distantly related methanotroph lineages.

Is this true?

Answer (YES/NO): NO